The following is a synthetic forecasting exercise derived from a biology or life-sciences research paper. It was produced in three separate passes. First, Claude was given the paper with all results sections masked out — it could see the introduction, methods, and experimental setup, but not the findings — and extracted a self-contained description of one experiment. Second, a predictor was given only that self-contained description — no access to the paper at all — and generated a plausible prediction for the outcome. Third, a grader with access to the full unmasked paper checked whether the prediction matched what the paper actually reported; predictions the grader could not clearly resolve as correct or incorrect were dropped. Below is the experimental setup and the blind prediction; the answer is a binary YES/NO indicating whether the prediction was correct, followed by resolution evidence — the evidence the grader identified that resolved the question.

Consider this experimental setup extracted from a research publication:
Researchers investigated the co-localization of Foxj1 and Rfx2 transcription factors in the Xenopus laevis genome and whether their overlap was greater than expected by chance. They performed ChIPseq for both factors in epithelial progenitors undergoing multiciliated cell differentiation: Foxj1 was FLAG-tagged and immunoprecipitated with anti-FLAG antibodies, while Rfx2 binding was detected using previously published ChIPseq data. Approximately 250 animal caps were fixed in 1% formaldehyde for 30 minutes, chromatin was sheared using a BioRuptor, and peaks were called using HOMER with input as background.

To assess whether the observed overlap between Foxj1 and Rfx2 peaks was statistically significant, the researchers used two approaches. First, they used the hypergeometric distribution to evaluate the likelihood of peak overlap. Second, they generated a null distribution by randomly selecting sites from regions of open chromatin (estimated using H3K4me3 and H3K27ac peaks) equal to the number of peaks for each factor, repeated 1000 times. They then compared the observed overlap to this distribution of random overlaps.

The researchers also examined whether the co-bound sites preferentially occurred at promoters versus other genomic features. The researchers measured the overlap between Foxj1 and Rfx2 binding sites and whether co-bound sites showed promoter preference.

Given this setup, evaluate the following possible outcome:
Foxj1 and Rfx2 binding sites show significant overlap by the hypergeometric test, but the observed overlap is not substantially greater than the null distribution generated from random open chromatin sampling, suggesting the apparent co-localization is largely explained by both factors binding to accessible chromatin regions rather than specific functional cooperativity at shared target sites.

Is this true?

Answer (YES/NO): NO